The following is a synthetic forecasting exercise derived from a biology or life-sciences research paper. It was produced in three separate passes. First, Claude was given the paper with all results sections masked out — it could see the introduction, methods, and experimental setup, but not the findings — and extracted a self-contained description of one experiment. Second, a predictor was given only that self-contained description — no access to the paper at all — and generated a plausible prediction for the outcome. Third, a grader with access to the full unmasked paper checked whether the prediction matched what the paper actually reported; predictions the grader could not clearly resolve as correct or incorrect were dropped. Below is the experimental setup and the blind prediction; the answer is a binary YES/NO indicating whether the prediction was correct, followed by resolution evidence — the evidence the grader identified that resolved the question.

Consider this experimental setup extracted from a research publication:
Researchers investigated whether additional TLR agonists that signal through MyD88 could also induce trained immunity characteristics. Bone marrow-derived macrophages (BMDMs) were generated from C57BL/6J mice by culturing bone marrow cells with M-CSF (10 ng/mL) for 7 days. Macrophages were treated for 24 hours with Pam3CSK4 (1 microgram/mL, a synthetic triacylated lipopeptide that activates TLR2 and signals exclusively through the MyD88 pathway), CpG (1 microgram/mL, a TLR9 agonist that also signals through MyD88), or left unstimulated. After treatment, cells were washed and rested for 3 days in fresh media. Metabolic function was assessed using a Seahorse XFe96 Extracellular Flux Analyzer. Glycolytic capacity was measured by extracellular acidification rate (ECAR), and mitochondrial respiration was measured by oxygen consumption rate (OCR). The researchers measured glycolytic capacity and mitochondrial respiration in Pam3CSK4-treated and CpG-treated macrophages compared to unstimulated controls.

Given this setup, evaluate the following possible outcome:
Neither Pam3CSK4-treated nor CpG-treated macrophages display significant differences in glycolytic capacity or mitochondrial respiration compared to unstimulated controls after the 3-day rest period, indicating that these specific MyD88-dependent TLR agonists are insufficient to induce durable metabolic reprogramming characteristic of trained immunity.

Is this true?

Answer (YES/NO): NO